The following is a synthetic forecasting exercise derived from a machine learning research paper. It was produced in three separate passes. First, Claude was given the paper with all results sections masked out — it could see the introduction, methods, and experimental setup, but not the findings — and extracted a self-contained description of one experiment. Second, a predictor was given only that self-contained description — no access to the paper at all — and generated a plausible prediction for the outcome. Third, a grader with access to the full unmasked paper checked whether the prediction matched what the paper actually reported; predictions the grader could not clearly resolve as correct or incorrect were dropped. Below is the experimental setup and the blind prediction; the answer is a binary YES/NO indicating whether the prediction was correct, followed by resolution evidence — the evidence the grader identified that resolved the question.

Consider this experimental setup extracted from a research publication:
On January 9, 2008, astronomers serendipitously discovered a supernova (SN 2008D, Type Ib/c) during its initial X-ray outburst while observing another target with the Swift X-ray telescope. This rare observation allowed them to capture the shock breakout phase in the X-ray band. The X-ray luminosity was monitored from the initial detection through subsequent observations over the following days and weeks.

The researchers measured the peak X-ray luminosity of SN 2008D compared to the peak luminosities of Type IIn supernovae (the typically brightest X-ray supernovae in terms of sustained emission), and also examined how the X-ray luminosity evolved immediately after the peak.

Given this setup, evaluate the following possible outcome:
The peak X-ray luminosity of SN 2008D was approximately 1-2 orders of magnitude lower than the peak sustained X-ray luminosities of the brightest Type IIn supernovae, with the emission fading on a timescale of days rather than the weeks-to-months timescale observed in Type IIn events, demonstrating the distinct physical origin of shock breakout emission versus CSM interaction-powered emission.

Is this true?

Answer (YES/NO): NO